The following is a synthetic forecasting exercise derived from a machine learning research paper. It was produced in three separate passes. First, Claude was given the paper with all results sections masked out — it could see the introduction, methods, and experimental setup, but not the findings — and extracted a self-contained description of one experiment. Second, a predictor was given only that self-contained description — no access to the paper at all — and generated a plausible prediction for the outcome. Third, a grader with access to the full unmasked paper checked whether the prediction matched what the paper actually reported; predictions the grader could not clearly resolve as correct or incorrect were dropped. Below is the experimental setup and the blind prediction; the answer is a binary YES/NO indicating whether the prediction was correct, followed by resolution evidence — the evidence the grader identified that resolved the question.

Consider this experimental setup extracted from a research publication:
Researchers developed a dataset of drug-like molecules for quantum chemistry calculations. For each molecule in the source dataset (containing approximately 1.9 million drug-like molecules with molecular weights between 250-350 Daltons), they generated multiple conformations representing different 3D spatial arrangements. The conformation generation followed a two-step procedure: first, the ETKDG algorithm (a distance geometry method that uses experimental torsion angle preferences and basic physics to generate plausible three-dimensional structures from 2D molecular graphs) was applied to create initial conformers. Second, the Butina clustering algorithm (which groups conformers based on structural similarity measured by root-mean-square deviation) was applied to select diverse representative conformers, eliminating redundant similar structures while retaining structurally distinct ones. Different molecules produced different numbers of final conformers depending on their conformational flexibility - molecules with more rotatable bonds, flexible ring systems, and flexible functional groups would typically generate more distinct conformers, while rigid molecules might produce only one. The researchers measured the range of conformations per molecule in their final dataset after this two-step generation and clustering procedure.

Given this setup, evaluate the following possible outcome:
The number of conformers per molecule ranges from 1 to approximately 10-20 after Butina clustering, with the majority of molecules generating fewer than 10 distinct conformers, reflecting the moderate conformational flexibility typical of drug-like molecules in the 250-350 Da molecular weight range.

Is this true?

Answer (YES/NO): NO